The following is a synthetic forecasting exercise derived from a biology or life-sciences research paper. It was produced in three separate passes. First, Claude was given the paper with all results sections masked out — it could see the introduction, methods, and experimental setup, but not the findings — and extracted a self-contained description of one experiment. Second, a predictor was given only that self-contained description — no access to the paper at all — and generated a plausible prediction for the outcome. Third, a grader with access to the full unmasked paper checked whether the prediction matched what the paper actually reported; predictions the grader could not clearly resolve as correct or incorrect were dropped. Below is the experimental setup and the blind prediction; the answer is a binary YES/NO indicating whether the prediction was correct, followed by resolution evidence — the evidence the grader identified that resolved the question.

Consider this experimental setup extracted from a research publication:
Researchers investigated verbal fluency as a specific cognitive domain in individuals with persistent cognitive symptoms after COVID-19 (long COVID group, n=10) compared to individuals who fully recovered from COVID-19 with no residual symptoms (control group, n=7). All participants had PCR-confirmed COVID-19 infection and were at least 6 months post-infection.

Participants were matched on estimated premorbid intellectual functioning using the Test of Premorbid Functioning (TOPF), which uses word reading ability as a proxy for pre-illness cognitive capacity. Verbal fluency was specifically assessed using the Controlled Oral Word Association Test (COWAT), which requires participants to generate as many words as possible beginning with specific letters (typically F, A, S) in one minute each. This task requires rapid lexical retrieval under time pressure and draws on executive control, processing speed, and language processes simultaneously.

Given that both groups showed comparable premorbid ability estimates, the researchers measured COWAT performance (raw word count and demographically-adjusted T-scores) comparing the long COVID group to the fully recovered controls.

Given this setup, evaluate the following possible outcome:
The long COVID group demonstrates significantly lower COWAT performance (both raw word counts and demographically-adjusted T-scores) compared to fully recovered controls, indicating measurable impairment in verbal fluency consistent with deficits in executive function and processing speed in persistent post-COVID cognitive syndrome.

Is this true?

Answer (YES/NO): YES